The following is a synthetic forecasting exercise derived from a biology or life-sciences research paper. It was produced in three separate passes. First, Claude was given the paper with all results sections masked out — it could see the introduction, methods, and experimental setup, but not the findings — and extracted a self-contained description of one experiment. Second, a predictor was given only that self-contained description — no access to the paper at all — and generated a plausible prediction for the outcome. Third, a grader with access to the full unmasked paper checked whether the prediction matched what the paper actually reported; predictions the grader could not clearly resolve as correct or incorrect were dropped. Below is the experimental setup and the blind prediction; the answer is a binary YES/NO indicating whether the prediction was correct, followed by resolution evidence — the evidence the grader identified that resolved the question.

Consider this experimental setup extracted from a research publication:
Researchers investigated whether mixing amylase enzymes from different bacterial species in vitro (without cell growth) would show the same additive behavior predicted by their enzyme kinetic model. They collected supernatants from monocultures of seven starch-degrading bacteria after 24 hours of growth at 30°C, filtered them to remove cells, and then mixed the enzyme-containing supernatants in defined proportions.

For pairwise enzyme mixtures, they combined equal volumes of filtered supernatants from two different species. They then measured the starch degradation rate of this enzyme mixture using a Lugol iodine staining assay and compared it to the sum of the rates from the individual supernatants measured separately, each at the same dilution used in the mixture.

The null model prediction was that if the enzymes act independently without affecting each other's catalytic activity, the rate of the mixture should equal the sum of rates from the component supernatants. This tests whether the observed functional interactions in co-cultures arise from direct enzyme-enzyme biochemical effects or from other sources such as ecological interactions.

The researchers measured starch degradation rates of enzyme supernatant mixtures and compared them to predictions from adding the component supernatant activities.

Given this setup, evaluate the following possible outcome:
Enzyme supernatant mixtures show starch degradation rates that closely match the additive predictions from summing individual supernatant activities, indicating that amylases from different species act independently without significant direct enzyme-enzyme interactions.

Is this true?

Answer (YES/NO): YES